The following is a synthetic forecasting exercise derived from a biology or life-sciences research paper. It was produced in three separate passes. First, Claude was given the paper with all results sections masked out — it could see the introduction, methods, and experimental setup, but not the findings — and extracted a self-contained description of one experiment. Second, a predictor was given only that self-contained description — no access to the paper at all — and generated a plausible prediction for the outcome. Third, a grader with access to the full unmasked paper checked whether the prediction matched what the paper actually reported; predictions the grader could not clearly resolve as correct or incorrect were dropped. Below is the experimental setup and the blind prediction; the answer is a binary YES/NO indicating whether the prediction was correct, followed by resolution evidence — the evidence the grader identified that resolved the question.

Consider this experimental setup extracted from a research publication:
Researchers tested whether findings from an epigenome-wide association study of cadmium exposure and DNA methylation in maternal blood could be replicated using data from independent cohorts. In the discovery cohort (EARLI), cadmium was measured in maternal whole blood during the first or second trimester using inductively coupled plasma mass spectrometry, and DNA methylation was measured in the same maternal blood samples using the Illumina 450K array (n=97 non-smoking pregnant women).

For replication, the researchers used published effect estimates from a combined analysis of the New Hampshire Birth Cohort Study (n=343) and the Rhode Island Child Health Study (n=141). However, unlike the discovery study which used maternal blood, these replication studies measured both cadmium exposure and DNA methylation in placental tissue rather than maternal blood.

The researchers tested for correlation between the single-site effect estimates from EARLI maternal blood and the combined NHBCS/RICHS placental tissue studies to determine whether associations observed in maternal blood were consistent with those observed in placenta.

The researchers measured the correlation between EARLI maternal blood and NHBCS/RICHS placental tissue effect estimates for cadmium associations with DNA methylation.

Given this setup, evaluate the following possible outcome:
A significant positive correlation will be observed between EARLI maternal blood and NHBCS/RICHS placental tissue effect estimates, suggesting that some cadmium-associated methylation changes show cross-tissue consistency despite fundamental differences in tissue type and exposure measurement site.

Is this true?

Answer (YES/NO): NO